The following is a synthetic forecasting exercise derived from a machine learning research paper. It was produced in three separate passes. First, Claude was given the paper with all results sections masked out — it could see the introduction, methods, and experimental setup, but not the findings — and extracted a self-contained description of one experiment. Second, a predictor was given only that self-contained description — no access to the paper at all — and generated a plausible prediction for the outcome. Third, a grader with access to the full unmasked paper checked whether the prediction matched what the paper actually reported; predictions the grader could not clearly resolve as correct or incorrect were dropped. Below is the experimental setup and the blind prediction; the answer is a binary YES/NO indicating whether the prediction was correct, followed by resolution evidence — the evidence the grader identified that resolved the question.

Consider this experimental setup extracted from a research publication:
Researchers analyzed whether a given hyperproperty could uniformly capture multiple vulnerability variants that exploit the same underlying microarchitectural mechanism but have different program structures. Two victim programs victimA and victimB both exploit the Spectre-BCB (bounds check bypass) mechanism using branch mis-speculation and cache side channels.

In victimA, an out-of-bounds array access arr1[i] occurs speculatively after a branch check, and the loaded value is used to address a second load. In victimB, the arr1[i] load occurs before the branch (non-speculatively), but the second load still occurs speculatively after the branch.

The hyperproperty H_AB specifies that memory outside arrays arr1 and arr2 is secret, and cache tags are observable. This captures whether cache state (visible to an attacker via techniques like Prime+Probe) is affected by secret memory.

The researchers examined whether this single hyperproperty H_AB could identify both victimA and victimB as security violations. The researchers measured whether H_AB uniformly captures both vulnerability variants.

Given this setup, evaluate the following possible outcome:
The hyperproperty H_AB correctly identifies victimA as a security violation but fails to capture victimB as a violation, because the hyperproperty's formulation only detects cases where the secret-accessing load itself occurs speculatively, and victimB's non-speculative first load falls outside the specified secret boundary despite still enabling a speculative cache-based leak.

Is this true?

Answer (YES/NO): NO